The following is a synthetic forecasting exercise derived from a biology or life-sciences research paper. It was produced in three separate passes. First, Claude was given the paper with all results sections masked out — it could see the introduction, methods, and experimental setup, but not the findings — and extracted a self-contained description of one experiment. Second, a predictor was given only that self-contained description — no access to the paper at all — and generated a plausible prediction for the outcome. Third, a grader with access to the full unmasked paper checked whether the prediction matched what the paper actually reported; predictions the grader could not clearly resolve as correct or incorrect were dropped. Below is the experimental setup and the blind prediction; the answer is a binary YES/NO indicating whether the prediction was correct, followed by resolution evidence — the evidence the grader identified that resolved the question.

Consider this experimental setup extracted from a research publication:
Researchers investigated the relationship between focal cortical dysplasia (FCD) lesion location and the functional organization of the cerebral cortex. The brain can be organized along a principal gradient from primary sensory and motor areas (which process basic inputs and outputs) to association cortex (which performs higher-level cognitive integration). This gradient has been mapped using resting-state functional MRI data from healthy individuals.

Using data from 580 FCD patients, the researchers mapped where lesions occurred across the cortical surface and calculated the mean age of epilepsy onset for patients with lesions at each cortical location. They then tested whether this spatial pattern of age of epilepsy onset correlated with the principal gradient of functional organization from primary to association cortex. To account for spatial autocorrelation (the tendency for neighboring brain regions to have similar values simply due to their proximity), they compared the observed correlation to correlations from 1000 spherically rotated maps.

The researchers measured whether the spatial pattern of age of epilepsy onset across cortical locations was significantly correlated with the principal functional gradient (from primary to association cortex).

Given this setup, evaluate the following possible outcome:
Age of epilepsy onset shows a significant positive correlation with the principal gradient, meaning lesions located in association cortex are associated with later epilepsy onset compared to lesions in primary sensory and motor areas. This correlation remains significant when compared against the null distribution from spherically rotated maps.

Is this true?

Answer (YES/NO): YES